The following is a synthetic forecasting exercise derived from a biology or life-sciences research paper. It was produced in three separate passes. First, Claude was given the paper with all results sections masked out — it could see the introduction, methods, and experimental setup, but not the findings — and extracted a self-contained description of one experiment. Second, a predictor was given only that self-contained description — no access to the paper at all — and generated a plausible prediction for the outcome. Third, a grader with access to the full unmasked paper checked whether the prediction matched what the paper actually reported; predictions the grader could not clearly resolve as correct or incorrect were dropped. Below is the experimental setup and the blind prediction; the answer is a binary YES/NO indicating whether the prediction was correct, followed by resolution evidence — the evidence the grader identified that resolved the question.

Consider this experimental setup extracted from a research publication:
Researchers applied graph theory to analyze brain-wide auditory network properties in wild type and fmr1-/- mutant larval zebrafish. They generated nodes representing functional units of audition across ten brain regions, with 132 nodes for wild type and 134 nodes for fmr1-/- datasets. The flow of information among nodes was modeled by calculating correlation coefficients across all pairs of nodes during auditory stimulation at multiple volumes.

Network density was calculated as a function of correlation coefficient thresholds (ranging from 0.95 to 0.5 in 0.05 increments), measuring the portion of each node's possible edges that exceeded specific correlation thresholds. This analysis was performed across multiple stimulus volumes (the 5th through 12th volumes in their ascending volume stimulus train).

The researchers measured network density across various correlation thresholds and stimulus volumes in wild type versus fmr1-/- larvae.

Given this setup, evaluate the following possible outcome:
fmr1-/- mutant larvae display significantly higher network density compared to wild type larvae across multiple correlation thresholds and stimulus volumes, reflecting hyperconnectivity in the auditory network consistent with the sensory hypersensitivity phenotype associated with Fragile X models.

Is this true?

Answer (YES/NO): YES